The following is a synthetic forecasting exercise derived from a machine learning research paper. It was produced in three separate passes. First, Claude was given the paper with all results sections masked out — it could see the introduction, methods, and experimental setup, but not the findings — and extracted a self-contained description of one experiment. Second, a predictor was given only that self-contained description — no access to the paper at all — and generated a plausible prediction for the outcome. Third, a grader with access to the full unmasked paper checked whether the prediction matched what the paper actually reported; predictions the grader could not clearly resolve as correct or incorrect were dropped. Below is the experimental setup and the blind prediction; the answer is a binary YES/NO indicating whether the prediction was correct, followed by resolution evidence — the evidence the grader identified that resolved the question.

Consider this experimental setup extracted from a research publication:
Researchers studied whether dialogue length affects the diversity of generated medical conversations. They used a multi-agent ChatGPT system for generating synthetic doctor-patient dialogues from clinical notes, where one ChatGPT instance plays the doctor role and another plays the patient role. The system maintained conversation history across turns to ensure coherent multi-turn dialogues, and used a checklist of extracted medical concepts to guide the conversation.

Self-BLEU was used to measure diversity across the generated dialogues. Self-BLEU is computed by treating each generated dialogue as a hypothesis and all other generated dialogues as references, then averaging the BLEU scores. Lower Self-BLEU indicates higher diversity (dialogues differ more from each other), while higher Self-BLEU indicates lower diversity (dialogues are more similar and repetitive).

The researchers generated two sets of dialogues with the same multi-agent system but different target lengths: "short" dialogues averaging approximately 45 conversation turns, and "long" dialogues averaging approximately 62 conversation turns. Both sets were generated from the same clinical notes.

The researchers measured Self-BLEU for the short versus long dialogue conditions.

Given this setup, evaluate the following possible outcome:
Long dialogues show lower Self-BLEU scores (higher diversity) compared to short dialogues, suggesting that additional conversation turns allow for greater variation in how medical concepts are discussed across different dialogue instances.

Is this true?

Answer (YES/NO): NO